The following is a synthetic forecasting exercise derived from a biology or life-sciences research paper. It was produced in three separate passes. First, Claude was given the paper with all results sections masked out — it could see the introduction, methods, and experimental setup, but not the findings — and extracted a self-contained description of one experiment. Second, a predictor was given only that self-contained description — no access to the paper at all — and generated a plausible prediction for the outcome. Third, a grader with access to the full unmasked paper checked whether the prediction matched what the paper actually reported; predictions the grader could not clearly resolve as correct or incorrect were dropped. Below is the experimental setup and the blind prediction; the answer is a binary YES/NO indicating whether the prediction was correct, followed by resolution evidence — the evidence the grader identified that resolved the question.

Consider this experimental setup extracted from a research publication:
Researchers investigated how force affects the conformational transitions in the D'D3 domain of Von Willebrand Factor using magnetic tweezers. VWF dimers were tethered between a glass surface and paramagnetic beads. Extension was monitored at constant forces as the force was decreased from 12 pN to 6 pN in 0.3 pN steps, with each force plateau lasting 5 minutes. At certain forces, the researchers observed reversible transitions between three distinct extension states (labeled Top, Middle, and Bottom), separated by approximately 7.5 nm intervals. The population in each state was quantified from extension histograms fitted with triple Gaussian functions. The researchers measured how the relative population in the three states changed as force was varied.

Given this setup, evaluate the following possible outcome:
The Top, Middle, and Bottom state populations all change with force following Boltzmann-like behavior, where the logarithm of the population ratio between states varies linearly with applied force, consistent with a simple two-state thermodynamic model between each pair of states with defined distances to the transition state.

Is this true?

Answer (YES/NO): NO